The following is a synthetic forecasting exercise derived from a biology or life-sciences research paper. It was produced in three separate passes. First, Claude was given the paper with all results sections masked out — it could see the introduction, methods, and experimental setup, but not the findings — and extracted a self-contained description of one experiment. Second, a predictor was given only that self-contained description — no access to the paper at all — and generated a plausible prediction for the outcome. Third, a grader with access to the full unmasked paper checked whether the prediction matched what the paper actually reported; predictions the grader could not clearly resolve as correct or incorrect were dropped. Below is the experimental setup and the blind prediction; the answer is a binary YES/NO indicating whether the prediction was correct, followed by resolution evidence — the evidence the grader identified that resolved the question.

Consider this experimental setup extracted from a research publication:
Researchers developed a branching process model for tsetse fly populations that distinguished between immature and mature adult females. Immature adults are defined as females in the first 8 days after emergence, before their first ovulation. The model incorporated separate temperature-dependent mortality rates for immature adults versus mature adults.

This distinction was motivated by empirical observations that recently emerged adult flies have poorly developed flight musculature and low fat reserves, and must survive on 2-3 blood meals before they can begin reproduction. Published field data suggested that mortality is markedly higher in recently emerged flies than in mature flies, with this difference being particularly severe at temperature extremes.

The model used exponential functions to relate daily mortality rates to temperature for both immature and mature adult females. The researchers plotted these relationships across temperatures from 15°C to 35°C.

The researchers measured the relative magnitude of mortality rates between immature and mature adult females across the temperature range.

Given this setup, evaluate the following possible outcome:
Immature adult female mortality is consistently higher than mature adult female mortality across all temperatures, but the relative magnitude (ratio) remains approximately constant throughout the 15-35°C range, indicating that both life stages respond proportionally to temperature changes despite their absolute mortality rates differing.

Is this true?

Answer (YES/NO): NO